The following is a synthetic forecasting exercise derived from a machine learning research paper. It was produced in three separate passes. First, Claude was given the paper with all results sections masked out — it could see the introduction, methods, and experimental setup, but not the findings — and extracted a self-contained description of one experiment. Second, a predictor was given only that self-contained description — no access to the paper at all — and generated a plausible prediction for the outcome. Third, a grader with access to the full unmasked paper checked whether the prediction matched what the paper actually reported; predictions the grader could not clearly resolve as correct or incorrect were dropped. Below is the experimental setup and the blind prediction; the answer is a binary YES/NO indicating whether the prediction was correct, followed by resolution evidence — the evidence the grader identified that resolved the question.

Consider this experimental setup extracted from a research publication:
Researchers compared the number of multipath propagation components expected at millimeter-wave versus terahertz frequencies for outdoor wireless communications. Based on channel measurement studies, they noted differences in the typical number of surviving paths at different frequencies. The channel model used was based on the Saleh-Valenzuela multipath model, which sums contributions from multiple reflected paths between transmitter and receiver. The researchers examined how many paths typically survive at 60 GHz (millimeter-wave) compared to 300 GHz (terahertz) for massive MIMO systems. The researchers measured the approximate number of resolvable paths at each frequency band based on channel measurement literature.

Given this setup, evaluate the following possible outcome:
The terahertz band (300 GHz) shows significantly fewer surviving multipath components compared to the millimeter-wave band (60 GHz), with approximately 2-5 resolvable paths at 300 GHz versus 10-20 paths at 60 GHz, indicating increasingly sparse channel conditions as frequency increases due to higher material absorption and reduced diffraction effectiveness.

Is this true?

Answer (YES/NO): NO